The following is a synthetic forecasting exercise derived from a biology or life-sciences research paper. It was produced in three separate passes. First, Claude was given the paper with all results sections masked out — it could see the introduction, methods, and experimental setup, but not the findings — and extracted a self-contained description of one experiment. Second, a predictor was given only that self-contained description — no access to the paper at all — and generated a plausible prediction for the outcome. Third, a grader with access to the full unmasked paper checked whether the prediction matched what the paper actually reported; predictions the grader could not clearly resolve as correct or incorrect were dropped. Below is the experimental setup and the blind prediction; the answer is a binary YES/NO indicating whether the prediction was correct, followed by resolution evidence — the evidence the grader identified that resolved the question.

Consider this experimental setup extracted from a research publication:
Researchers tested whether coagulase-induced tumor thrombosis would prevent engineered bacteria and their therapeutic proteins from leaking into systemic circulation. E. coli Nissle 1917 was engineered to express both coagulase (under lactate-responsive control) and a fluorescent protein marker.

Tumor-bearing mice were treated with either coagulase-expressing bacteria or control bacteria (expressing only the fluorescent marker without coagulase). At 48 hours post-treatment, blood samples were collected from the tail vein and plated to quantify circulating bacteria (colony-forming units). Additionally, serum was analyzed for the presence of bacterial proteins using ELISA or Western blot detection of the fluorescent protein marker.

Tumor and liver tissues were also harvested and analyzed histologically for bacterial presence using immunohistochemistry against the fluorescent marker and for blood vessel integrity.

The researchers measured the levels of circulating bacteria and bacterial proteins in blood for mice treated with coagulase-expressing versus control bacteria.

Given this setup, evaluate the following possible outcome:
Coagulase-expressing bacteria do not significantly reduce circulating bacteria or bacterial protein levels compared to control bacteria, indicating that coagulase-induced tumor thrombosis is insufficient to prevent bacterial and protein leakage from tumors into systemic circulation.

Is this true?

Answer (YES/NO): NO